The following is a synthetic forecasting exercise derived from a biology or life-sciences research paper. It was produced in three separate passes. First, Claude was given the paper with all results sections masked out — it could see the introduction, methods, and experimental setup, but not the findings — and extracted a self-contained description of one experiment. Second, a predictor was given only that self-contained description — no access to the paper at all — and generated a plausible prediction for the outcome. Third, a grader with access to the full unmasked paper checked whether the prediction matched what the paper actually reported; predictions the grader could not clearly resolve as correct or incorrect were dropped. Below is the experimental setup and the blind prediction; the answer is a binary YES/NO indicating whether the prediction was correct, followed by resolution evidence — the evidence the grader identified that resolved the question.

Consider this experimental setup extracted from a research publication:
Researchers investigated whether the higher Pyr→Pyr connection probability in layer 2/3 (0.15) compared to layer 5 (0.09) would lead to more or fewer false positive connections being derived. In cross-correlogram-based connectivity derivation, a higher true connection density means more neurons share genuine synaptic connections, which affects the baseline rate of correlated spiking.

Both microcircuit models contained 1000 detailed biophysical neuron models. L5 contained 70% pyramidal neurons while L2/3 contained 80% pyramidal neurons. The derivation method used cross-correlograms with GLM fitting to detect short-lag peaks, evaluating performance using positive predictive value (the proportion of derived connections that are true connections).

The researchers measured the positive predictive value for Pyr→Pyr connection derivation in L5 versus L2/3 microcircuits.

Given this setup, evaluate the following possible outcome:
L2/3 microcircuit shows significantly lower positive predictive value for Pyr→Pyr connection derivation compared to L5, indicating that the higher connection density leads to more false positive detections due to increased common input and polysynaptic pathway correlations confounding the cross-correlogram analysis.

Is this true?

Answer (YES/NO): NO